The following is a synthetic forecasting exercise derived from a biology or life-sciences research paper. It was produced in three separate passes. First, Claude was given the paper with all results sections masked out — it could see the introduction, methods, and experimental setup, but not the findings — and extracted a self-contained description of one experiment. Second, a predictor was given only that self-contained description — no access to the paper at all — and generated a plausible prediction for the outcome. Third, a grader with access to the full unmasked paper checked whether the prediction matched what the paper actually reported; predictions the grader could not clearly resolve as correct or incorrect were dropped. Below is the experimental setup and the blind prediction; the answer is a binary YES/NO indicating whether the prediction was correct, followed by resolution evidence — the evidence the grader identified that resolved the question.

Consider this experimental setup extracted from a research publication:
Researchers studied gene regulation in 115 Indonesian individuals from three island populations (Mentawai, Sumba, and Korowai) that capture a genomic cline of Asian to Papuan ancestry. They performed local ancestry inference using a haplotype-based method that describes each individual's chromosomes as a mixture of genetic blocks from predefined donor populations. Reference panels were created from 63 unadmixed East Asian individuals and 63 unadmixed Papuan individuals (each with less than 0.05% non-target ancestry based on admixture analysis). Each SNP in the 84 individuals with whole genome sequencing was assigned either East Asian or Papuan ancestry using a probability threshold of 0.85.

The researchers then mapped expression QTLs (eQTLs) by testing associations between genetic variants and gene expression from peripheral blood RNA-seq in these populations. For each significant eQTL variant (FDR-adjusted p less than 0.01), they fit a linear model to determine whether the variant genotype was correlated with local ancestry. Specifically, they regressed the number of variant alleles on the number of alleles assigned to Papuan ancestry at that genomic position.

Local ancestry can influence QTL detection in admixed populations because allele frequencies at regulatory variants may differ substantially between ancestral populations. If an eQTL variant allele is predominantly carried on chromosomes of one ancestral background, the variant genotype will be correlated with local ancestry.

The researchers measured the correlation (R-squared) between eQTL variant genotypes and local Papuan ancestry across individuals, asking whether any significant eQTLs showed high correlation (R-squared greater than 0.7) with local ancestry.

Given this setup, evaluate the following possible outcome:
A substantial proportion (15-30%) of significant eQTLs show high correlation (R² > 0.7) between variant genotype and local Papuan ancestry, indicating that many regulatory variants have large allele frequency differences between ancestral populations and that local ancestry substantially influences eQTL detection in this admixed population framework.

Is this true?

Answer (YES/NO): NO